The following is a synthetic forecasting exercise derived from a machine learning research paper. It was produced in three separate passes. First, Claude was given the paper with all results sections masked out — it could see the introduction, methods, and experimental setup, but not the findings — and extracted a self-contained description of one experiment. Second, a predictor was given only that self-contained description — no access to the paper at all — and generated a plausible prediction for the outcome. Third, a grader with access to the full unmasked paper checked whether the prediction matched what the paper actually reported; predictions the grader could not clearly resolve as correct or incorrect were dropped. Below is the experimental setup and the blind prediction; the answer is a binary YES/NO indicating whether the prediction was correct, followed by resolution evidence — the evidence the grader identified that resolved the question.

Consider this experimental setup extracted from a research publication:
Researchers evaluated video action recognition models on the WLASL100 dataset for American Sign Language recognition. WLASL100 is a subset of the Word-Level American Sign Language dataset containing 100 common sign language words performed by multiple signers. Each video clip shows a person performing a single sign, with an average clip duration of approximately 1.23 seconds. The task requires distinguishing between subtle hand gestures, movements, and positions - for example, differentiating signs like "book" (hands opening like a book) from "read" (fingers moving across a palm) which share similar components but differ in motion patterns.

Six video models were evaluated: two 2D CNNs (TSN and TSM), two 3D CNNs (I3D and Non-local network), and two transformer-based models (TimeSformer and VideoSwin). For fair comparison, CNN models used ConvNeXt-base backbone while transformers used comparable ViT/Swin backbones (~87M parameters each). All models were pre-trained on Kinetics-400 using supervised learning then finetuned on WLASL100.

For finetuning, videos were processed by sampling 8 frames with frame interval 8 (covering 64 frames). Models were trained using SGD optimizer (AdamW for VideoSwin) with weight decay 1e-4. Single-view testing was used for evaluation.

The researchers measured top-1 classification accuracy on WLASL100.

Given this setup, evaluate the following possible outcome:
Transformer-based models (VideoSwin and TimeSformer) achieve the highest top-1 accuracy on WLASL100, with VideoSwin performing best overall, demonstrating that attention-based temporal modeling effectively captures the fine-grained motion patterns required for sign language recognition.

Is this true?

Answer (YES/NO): NO